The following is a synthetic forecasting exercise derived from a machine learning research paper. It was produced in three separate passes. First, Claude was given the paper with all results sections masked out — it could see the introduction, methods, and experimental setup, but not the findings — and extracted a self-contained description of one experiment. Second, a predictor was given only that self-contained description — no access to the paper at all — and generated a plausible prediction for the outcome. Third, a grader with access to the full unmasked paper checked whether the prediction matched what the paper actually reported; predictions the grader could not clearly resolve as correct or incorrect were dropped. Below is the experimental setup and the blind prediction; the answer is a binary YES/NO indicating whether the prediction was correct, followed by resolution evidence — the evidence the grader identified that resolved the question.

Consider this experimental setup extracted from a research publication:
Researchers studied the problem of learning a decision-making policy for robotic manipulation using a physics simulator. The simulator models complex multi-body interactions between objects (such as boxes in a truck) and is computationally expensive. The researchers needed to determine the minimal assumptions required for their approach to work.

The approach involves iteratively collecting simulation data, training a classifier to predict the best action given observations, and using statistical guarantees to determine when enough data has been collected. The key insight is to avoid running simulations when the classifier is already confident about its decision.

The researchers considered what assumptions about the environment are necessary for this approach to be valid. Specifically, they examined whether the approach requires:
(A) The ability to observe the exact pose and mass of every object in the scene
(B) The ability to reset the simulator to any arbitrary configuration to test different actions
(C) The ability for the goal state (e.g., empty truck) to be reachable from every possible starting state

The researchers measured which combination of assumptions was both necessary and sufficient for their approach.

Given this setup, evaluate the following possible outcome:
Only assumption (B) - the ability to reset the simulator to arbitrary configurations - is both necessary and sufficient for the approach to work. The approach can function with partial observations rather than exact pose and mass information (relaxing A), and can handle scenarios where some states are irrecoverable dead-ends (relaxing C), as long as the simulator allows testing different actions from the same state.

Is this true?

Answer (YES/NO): NO